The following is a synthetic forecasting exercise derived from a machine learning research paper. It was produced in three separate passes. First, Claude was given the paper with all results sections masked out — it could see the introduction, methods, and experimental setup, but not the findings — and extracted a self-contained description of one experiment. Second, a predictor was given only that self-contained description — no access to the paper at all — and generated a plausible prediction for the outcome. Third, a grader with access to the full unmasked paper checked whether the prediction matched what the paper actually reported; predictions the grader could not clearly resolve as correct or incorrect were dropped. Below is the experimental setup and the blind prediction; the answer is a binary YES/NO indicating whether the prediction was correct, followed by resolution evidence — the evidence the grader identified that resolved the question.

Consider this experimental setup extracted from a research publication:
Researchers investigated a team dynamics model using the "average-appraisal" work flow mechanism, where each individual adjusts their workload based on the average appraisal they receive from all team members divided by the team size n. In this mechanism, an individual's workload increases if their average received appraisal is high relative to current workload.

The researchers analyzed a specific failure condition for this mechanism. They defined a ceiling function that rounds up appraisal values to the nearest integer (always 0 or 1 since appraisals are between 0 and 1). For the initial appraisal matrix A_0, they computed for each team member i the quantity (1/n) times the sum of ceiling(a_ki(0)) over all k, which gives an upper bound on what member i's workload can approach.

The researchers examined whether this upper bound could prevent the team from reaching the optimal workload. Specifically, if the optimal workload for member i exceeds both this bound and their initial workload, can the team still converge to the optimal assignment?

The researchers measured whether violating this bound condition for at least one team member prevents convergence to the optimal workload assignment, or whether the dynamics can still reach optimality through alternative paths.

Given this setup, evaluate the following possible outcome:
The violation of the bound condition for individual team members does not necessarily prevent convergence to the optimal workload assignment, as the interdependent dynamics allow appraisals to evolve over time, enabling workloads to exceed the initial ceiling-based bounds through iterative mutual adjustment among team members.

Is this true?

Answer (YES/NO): NO